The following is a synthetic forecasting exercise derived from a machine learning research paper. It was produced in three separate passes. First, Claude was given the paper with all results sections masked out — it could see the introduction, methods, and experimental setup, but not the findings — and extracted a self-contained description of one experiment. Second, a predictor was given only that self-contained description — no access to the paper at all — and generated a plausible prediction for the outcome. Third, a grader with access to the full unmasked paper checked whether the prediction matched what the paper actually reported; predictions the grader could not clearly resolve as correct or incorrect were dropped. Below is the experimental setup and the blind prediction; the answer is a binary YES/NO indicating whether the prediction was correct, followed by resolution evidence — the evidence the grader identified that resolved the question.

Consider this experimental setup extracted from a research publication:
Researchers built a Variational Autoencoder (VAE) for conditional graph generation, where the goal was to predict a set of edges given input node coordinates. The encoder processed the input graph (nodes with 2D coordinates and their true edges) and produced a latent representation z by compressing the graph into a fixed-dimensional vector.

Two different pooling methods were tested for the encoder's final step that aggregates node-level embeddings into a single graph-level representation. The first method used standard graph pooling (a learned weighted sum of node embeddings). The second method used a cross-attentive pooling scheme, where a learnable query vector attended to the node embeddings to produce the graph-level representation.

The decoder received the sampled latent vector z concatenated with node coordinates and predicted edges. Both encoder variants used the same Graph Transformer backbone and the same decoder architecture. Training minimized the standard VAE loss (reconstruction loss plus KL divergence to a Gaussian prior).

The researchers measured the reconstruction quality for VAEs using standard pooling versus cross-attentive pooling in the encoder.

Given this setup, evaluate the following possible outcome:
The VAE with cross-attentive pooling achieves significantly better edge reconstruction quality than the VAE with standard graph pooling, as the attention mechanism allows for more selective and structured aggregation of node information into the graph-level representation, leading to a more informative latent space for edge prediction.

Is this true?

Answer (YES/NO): NO